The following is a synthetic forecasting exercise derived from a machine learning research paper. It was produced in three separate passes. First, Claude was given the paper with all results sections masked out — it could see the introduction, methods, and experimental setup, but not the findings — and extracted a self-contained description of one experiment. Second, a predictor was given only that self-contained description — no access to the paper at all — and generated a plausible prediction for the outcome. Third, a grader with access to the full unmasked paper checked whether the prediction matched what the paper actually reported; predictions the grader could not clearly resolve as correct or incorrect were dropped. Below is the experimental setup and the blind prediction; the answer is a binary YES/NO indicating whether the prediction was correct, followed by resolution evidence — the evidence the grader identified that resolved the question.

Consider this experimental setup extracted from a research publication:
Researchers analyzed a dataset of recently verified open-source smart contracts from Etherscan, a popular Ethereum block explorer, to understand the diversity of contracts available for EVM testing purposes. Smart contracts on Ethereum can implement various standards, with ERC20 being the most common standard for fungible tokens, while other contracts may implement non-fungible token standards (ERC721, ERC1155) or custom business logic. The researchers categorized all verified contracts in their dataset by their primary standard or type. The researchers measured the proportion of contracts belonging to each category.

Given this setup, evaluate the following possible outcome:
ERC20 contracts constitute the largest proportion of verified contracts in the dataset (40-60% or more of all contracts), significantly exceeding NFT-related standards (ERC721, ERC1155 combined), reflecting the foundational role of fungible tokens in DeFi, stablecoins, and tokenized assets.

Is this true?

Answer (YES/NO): NO